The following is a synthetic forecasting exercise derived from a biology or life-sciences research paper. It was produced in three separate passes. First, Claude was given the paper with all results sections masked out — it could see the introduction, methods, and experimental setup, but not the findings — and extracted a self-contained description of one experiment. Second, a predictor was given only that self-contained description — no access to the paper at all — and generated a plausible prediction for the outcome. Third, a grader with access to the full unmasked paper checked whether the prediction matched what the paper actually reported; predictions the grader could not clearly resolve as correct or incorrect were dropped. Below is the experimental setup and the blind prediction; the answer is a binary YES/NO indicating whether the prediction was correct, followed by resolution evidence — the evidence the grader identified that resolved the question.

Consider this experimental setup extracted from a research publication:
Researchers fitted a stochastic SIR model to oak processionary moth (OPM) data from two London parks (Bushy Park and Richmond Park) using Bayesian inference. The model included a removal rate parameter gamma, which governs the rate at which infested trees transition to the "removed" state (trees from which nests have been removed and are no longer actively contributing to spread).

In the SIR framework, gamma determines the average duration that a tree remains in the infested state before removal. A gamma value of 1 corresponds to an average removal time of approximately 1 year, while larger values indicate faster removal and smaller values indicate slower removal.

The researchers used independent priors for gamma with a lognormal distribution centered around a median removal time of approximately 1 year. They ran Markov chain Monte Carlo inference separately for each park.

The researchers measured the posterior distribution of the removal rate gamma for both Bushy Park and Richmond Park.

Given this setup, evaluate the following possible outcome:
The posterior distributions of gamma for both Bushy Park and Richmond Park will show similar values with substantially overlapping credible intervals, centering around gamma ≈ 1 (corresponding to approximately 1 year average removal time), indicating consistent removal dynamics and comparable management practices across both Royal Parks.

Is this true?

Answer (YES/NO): YES